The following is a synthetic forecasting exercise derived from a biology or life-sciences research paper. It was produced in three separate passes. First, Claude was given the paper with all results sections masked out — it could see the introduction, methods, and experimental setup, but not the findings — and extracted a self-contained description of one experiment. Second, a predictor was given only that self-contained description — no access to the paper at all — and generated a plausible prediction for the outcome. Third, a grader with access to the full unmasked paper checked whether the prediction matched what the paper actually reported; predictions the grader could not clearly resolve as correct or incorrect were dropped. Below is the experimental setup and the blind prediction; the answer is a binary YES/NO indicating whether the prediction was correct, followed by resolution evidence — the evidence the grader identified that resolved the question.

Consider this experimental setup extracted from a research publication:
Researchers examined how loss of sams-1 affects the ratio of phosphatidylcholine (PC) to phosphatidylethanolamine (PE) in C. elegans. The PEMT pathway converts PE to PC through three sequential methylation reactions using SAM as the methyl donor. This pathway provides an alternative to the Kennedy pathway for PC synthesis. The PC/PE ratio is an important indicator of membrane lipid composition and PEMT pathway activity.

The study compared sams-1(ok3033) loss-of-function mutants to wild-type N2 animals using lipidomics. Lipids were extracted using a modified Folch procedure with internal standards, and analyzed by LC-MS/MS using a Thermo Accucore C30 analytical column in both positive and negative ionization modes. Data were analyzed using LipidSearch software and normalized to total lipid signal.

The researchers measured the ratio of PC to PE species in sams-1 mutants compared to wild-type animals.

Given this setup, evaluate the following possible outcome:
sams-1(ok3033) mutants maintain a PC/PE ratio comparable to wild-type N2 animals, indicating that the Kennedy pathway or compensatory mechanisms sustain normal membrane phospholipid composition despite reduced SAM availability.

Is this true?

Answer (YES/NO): NO